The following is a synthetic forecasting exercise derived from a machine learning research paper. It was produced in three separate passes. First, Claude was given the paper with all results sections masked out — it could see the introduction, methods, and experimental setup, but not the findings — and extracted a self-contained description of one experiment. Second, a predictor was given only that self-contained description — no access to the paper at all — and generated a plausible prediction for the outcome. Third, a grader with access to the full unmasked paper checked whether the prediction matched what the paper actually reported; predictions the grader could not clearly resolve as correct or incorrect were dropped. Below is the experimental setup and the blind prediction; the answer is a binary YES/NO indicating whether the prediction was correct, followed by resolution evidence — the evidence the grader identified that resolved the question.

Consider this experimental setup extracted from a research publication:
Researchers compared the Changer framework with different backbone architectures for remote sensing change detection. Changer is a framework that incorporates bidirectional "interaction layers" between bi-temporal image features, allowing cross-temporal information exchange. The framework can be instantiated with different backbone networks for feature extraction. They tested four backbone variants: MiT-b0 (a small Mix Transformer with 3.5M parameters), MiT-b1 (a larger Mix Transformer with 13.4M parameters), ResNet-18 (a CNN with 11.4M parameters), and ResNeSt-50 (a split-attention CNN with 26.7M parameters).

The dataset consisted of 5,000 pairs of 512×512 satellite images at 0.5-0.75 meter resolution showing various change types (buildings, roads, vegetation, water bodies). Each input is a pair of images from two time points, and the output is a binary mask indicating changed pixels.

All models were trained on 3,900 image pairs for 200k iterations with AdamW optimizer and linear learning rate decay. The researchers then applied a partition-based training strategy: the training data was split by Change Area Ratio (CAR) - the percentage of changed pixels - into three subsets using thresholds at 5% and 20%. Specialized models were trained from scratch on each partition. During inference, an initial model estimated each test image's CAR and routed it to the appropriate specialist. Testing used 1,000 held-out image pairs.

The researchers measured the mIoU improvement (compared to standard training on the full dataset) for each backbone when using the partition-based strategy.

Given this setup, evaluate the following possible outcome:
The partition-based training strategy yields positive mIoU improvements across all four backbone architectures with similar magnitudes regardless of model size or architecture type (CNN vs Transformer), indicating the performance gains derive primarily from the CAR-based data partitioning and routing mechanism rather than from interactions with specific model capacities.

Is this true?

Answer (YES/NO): NO